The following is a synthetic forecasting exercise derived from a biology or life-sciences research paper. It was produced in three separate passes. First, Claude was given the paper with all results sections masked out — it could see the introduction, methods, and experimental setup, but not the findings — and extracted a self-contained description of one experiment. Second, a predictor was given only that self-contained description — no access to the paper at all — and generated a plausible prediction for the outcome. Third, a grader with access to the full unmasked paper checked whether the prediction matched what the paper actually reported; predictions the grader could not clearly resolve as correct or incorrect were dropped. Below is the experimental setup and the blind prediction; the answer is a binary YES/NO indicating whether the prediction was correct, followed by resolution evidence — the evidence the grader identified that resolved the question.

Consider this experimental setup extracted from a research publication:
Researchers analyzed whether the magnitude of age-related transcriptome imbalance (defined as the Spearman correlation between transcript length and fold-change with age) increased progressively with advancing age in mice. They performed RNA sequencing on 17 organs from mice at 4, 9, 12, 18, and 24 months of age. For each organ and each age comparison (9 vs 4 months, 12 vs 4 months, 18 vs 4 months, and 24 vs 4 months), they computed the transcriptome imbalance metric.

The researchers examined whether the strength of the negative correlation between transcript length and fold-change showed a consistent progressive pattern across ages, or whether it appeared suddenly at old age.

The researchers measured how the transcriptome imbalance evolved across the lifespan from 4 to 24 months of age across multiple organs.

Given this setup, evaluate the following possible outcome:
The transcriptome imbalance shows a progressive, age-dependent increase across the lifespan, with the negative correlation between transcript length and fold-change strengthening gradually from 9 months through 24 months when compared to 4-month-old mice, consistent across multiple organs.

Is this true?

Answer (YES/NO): YES